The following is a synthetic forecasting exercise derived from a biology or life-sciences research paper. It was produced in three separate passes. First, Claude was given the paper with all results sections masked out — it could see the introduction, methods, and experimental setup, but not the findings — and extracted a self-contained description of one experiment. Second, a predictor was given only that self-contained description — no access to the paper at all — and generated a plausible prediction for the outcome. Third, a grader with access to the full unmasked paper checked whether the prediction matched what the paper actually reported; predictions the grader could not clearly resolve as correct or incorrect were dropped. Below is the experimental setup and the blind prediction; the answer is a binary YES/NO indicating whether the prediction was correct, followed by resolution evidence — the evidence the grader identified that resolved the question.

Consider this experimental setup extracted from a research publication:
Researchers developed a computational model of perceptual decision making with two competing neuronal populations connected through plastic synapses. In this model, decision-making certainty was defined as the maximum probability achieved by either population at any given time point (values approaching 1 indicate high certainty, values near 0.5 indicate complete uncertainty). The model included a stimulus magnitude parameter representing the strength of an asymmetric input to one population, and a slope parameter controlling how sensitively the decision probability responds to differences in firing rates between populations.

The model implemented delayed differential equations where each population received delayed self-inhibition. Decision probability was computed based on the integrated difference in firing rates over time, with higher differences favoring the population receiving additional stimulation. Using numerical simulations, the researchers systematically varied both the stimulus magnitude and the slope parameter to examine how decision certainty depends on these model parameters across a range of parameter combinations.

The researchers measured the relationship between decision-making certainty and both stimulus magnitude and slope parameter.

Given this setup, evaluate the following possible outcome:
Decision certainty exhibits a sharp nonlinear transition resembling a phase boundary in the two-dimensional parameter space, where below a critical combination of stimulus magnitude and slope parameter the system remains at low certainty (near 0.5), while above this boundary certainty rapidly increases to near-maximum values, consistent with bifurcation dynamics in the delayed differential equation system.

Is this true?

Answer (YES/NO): NO